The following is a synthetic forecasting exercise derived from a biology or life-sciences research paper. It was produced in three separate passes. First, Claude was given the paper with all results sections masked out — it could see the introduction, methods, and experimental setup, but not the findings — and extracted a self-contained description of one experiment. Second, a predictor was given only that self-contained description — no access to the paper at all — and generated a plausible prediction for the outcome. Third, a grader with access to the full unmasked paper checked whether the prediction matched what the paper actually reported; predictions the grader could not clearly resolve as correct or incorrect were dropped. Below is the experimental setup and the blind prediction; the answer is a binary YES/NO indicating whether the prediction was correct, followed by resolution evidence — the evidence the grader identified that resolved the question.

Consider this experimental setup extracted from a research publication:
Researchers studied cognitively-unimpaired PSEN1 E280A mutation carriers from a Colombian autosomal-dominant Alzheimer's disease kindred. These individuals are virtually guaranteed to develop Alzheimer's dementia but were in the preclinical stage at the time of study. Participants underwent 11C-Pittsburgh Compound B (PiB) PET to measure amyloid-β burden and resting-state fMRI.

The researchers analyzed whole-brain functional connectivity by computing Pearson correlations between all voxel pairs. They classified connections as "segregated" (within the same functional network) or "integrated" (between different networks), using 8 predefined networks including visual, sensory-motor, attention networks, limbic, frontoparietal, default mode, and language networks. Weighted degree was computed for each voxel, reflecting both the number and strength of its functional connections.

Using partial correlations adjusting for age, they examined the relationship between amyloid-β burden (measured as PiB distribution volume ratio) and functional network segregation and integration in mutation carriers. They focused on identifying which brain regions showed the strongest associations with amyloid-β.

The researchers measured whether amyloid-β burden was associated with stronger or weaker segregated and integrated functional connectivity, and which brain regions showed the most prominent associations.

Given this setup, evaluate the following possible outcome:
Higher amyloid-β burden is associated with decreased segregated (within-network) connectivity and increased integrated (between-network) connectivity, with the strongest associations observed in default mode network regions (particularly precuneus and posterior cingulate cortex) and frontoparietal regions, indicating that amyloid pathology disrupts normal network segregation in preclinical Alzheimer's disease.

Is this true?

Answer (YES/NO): NO